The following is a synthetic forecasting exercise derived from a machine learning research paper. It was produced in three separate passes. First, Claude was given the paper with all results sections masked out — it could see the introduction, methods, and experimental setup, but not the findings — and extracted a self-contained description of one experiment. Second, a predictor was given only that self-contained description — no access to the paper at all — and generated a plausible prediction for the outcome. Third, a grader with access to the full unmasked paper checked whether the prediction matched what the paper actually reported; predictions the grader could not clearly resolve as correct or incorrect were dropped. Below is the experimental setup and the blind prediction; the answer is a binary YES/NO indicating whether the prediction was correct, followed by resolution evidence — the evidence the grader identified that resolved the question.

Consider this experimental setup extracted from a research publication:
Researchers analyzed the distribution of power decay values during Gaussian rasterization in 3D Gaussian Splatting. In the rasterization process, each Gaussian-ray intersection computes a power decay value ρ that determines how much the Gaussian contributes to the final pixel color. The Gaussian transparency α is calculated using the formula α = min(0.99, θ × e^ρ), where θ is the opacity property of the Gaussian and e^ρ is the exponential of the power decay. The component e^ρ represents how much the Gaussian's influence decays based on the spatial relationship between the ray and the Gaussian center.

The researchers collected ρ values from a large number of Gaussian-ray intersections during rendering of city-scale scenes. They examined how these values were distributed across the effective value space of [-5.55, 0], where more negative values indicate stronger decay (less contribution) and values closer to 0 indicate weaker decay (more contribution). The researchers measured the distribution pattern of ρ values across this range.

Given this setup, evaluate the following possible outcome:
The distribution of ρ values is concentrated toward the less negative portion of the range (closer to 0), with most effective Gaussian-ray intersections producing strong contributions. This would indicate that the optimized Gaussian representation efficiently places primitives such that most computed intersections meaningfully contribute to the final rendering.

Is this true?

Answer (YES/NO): NO